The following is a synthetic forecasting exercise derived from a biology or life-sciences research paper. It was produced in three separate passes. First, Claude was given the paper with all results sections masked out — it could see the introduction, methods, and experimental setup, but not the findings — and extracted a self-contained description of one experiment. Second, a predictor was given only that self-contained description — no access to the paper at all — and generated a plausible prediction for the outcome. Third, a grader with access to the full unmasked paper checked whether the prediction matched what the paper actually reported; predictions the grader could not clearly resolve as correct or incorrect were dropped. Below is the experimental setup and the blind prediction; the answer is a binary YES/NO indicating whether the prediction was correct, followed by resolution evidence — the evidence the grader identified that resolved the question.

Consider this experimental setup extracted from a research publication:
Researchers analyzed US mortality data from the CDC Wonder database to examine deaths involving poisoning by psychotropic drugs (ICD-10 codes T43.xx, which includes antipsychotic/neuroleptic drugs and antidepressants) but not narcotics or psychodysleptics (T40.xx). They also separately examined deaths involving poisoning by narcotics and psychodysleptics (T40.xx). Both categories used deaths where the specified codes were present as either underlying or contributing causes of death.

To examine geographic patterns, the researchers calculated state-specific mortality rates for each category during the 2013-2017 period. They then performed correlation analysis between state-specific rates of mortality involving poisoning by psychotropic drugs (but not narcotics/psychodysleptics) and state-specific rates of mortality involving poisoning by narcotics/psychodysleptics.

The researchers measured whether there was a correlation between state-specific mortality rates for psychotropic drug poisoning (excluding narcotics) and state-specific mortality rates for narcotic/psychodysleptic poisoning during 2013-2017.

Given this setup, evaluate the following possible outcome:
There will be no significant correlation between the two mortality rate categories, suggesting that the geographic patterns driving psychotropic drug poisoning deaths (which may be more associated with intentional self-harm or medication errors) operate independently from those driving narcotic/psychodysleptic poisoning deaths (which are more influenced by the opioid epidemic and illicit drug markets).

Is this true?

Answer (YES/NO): YES